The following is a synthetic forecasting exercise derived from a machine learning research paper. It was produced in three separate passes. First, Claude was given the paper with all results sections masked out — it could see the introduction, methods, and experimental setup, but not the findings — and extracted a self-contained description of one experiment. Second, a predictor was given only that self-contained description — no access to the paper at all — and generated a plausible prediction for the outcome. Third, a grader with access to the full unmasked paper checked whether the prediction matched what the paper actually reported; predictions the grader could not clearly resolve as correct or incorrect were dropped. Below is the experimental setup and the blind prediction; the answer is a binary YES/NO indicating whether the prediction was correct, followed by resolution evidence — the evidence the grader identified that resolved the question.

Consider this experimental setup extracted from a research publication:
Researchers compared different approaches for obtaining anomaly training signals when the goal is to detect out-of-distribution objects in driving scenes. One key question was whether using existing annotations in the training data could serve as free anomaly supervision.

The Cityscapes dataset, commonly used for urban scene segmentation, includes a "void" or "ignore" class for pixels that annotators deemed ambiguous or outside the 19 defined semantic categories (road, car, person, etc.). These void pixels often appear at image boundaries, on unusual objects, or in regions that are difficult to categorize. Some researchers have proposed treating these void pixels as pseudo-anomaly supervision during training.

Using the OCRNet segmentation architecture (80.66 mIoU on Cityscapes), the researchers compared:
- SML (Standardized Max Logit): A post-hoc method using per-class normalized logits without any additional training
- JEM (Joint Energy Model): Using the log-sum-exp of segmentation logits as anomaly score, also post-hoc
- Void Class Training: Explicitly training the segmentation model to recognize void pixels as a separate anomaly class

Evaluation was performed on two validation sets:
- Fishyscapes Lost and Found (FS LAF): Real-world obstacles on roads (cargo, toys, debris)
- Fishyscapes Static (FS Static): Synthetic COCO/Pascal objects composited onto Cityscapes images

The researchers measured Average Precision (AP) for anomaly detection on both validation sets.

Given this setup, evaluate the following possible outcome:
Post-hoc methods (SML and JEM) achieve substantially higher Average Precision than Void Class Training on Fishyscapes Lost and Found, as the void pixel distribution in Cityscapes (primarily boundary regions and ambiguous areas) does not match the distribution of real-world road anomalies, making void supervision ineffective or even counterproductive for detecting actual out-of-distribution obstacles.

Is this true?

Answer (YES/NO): NO